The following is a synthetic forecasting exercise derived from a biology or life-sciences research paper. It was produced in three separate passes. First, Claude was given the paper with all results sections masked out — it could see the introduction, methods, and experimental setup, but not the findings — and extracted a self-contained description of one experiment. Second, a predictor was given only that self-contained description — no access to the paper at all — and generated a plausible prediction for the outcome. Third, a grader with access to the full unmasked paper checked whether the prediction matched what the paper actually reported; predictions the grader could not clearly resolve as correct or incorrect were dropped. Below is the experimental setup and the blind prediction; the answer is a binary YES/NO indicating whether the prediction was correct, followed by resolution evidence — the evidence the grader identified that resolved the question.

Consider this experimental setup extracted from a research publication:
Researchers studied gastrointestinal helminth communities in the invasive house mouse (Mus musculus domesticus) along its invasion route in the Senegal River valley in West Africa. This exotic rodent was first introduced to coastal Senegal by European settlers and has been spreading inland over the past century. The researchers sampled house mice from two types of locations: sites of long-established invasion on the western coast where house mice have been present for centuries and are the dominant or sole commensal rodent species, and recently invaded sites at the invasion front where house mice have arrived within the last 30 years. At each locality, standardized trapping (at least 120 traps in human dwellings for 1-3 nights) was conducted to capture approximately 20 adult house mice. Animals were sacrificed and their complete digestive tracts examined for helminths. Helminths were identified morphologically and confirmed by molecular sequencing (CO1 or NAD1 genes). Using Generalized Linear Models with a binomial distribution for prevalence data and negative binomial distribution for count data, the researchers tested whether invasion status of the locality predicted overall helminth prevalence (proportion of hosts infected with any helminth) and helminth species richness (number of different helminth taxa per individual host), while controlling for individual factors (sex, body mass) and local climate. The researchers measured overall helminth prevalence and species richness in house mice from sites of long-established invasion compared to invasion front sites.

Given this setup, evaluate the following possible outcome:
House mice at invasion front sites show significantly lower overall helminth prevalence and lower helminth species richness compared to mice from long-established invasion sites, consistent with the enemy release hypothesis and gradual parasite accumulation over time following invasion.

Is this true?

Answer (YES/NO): YES